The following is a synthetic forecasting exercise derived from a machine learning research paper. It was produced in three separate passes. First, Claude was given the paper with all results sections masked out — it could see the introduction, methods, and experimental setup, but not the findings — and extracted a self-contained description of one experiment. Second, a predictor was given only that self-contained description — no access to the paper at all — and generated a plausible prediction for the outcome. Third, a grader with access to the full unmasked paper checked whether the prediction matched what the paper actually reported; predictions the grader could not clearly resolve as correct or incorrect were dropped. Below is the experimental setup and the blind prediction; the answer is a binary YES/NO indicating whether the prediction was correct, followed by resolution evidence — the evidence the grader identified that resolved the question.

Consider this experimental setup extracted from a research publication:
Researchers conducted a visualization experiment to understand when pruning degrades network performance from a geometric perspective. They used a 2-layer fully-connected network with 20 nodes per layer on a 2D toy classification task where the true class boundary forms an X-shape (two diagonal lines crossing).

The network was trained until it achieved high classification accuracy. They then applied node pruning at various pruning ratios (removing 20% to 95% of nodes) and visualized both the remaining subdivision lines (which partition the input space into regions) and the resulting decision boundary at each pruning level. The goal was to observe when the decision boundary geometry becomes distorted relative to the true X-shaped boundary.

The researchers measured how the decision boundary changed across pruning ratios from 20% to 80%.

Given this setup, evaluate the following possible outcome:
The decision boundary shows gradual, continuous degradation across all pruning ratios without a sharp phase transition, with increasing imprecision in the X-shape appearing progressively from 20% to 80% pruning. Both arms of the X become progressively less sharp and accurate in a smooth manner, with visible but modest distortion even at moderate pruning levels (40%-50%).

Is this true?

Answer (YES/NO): NO